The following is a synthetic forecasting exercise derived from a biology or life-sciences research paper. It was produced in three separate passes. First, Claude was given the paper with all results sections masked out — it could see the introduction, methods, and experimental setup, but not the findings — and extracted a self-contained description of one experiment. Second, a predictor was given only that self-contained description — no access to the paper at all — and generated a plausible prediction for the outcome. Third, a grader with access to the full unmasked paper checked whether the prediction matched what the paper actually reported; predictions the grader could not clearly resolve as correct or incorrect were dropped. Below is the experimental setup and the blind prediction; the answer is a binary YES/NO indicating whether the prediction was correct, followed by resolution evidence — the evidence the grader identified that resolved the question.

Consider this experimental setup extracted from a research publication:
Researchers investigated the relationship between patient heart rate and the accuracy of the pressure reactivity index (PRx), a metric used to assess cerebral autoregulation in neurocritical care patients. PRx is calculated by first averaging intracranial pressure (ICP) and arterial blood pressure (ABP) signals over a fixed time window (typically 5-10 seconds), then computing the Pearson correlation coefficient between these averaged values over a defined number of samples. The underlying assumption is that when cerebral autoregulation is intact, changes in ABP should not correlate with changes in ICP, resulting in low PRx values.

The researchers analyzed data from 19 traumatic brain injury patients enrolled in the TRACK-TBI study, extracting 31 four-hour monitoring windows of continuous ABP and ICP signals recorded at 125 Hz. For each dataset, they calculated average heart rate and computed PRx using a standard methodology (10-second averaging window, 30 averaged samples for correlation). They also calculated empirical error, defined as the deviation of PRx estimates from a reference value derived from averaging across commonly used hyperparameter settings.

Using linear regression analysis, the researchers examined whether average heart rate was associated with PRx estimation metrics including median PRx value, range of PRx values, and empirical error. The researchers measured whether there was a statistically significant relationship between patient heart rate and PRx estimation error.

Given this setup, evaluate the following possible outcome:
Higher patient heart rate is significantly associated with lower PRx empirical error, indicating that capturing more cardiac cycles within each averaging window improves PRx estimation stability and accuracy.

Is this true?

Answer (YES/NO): NO